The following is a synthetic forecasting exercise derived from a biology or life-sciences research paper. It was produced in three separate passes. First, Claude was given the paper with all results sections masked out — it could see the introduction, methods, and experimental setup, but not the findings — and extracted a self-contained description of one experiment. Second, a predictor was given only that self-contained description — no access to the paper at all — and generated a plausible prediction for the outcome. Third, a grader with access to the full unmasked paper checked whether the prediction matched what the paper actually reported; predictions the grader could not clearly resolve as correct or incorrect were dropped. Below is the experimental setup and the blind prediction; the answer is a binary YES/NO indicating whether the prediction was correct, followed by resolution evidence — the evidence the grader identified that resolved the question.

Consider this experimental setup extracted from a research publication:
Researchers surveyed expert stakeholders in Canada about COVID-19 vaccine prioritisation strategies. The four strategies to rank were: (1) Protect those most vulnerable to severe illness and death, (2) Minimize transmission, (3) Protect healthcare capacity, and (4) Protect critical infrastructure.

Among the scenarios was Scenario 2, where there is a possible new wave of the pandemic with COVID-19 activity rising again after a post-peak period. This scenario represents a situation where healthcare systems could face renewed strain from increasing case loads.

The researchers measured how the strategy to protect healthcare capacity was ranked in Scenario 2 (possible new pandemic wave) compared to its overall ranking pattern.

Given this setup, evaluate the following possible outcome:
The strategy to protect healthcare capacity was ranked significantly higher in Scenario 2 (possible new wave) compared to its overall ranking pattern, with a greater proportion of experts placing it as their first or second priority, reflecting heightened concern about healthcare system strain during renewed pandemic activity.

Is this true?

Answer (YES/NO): NO